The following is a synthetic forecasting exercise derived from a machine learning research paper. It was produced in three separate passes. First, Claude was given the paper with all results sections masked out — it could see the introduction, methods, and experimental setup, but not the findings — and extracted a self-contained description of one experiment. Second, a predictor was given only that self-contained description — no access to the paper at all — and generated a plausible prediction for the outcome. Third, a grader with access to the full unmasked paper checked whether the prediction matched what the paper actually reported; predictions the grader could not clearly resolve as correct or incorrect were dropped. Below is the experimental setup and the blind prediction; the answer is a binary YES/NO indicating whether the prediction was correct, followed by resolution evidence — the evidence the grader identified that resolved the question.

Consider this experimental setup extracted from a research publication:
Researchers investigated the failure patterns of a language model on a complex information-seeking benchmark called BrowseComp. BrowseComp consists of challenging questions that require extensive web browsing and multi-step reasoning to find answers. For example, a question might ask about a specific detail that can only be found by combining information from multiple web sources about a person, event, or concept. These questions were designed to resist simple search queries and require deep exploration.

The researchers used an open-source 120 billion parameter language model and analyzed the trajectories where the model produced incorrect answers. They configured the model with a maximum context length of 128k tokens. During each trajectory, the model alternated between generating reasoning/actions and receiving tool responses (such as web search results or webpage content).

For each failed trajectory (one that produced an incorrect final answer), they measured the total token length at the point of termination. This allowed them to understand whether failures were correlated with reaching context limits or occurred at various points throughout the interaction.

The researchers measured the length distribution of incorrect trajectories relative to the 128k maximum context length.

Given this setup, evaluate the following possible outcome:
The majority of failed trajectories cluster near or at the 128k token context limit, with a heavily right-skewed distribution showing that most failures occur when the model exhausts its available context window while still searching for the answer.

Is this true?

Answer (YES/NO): YES